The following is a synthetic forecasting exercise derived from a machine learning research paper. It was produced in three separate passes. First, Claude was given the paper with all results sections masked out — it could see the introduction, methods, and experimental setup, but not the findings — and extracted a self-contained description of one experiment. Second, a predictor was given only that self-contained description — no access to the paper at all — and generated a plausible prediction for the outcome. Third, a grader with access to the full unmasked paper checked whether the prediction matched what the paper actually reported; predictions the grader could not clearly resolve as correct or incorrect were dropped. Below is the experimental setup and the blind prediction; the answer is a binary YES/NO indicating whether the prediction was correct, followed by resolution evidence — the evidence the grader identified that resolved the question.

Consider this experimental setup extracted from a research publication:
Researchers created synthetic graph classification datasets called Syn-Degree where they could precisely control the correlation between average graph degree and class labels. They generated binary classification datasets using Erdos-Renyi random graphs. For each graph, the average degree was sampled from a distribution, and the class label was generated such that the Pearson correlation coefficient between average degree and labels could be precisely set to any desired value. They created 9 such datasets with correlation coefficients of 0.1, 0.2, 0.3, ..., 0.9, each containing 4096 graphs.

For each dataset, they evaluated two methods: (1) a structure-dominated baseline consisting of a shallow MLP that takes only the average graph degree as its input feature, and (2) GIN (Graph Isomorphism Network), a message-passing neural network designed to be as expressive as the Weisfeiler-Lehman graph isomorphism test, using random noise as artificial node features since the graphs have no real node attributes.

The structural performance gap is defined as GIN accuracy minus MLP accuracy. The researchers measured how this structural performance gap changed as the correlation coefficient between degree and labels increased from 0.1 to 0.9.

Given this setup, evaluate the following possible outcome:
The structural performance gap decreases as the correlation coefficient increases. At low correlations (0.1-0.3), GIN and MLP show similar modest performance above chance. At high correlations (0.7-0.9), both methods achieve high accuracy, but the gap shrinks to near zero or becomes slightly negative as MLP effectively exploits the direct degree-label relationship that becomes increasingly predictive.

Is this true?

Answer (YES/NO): NO